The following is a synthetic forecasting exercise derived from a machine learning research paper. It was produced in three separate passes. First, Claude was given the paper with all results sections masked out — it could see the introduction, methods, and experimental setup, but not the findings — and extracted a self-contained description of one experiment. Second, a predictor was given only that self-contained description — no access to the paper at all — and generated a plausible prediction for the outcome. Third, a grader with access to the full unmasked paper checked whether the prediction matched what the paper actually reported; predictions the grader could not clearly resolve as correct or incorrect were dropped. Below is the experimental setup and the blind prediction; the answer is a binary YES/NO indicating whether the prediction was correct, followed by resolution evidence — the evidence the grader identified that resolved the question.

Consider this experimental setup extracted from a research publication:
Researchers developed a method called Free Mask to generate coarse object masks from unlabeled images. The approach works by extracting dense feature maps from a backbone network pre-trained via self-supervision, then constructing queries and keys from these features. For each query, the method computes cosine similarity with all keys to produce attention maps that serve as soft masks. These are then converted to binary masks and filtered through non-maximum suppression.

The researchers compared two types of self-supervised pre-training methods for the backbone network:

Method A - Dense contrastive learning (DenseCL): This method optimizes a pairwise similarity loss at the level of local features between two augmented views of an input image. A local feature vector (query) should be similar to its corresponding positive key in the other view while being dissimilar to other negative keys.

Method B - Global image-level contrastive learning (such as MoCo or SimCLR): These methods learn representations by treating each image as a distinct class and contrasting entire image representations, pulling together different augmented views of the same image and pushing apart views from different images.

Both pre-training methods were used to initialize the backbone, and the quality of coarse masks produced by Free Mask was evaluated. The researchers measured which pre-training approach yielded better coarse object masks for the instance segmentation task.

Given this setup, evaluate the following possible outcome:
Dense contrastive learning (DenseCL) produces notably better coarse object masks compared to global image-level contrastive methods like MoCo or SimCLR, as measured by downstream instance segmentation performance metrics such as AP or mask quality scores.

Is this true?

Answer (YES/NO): YES